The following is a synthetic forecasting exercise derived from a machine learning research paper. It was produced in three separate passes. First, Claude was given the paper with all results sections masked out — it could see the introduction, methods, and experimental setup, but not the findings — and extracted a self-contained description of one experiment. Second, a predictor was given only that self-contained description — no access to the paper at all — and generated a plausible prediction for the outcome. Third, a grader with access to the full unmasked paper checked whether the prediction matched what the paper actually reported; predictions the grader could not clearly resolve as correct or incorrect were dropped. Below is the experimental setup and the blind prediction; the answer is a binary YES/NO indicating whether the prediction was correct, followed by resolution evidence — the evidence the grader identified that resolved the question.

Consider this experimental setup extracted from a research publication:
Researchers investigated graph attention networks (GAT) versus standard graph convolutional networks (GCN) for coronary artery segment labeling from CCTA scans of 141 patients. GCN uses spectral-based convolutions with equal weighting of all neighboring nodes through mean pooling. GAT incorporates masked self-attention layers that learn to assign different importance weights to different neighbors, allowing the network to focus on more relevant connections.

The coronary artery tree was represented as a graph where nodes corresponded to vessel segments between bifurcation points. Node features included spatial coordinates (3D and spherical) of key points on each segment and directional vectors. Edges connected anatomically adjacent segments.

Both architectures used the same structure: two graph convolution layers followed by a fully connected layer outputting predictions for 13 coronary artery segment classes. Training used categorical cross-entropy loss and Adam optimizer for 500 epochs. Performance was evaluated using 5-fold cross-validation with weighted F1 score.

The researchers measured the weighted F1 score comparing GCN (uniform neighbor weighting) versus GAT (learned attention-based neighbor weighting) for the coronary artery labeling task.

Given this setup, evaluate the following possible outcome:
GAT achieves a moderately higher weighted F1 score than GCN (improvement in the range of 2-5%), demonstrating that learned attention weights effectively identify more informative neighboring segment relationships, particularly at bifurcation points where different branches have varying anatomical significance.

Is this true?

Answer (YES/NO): NO